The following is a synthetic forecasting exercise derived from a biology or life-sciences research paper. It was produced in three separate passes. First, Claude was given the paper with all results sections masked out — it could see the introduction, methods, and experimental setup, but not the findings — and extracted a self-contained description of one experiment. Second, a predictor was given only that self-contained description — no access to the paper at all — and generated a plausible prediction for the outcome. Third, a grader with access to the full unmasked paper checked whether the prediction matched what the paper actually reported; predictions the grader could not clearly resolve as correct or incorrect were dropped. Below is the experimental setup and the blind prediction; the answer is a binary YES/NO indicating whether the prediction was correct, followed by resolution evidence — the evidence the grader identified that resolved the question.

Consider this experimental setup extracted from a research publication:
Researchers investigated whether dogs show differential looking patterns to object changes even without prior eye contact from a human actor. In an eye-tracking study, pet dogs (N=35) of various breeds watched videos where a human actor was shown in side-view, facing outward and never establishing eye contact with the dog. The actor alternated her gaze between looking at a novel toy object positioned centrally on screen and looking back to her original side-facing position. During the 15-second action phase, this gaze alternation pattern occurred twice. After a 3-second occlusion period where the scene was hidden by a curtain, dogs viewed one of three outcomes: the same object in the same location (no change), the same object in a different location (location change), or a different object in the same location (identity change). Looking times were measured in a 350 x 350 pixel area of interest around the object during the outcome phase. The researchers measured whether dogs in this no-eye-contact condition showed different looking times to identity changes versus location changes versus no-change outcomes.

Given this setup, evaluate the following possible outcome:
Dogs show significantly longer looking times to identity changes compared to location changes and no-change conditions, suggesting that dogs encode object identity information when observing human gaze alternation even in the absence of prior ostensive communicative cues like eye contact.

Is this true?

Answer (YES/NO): NO